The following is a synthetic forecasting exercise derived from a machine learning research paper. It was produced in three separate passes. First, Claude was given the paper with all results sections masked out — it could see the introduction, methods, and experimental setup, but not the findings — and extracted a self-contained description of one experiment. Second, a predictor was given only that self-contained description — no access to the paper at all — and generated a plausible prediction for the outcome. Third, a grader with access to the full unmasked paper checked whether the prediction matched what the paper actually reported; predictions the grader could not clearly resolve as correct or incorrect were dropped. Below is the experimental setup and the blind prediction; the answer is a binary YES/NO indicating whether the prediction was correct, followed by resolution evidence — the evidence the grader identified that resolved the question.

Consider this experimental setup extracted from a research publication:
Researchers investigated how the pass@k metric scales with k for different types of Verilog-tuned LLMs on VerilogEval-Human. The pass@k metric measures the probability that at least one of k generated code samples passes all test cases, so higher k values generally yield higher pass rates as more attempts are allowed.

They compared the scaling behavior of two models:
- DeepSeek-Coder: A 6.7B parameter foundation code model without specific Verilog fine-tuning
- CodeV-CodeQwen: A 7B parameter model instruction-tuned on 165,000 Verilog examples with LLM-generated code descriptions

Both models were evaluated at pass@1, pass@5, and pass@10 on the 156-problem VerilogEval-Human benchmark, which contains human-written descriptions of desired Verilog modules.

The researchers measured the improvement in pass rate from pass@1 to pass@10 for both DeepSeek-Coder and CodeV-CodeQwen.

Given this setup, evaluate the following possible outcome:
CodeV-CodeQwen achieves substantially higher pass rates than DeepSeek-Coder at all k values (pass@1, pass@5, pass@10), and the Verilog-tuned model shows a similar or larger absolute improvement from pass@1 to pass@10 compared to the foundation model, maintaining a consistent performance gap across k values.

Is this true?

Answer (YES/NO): YES